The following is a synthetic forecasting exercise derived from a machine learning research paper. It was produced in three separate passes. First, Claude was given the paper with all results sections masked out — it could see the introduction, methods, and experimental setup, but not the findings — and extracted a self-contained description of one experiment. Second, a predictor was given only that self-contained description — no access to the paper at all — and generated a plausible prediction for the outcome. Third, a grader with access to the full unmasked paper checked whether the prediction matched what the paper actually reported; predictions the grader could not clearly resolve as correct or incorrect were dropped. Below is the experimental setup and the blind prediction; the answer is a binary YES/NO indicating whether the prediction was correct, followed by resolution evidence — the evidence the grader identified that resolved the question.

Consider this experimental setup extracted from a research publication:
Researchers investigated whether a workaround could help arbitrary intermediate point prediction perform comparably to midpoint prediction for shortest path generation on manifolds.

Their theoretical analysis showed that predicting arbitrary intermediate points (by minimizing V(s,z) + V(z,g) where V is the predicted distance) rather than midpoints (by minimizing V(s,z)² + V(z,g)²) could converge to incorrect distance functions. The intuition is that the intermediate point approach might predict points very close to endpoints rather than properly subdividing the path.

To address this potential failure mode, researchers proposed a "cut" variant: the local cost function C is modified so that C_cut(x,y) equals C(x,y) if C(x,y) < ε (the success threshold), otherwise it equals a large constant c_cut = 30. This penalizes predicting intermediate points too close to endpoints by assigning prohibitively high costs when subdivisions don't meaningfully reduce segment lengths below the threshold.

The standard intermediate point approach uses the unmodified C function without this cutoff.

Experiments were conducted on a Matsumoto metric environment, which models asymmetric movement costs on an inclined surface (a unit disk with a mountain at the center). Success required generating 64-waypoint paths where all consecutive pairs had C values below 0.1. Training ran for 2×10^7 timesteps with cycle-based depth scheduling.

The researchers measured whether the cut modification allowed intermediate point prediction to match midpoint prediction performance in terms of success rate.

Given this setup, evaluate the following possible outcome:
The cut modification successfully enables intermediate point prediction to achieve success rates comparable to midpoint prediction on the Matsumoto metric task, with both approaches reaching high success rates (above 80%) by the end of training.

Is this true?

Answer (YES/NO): NO